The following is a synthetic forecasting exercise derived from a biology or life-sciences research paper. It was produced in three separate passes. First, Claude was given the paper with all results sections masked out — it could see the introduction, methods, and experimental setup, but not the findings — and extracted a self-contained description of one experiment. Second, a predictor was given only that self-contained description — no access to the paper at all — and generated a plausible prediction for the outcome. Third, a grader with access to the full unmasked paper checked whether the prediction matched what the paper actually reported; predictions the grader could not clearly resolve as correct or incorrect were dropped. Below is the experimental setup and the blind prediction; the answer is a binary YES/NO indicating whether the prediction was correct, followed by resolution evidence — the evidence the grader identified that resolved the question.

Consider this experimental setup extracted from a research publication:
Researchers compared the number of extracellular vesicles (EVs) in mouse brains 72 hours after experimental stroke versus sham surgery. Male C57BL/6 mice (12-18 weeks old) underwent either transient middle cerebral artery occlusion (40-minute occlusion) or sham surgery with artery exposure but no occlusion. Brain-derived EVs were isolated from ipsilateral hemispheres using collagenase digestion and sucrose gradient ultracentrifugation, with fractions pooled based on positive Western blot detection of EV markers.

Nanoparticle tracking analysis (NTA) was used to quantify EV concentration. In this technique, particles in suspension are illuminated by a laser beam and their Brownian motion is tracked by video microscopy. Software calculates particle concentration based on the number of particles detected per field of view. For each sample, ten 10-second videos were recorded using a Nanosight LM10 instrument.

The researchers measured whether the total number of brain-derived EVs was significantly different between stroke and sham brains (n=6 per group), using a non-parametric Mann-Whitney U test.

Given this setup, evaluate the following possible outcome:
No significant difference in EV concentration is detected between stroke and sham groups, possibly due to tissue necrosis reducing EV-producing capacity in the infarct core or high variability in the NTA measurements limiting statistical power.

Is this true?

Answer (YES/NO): YES